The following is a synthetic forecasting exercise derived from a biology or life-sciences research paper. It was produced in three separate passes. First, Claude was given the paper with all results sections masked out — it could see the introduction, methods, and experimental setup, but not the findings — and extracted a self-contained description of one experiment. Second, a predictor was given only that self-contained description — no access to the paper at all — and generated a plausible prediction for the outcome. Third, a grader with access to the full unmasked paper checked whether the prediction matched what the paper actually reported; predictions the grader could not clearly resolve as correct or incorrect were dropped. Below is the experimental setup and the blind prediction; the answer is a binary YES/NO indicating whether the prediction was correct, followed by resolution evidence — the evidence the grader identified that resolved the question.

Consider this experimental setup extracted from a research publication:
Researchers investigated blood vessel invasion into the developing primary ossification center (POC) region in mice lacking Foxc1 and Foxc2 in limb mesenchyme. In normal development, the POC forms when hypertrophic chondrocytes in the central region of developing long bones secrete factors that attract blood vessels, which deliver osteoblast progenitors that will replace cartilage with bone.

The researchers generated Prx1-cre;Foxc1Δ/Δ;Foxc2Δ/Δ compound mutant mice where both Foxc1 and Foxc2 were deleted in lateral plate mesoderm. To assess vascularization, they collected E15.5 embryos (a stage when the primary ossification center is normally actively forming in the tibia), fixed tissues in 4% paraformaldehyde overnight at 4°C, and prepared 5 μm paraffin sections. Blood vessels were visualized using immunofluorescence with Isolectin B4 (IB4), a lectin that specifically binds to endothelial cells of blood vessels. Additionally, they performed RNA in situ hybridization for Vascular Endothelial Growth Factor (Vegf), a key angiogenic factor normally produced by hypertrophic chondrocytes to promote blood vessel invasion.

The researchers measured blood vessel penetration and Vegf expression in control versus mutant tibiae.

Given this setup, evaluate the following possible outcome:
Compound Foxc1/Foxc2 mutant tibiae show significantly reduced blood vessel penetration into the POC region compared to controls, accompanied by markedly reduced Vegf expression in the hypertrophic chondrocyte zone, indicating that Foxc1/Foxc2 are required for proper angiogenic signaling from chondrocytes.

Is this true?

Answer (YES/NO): NO